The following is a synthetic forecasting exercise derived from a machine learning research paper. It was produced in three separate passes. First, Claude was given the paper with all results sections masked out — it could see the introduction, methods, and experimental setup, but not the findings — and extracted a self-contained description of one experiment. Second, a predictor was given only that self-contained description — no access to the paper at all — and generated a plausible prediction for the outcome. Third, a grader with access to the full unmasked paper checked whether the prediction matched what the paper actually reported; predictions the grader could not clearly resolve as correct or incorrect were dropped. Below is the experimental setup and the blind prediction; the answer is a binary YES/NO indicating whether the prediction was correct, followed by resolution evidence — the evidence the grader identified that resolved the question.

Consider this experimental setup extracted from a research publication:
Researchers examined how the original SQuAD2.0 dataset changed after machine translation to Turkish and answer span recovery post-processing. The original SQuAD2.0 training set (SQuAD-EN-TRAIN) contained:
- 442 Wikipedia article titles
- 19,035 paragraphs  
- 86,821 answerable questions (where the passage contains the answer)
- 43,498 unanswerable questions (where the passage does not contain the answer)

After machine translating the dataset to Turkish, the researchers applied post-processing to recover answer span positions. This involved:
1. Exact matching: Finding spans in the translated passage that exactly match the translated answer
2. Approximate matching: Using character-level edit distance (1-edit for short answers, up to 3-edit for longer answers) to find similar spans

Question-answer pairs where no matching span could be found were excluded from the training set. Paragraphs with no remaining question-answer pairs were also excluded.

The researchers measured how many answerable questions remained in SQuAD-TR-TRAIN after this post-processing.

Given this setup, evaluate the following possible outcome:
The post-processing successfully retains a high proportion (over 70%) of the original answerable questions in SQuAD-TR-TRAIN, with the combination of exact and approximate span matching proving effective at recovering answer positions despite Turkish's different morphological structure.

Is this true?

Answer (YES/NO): YES